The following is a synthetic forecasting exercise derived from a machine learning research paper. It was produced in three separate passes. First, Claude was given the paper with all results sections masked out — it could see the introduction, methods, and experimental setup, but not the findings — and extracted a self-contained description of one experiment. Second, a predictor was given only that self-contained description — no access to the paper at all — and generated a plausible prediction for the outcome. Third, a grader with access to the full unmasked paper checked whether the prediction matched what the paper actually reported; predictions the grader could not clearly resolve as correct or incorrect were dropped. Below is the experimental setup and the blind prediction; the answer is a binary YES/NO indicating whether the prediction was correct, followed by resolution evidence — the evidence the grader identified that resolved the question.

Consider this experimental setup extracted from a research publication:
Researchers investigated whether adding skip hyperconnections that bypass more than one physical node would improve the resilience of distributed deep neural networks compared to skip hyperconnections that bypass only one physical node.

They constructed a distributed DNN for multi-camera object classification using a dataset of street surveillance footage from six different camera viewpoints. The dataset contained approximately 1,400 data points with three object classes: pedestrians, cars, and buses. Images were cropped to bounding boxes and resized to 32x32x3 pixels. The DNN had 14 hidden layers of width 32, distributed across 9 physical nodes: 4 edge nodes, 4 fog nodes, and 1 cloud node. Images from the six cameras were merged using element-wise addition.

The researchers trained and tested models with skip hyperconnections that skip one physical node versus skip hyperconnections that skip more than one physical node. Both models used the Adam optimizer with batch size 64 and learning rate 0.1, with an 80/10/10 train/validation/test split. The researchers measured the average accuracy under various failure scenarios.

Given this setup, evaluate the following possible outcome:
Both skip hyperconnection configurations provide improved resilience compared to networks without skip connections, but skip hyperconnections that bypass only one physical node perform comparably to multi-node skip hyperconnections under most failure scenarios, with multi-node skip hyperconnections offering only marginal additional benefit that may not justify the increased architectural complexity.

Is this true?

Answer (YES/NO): NO